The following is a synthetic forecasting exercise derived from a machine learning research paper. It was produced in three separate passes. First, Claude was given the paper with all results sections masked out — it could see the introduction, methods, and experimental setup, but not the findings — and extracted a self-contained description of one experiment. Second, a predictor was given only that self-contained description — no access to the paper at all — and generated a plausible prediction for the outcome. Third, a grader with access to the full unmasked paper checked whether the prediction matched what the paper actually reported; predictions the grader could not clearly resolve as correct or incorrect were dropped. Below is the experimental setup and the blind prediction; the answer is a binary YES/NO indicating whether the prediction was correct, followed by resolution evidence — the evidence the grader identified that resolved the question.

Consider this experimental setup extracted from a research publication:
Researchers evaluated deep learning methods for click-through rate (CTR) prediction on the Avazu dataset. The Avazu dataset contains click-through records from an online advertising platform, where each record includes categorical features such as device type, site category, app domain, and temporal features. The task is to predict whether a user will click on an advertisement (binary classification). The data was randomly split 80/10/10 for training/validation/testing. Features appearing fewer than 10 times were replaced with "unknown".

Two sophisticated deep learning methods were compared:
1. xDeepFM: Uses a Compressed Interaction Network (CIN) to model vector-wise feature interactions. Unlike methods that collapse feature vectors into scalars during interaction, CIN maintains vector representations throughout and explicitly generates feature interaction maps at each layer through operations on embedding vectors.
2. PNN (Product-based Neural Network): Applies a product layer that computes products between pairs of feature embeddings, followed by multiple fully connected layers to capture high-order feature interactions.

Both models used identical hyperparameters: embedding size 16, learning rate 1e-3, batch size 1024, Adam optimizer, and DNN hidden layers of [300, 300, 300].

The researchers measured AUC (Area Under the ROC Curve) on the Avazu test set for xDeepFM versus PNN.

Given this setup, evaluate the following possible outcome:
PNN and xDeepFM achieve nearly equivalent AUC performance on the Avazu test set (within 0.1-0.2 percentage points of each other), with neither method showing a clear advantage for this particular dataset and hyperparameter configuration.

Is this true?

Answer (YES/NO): NO